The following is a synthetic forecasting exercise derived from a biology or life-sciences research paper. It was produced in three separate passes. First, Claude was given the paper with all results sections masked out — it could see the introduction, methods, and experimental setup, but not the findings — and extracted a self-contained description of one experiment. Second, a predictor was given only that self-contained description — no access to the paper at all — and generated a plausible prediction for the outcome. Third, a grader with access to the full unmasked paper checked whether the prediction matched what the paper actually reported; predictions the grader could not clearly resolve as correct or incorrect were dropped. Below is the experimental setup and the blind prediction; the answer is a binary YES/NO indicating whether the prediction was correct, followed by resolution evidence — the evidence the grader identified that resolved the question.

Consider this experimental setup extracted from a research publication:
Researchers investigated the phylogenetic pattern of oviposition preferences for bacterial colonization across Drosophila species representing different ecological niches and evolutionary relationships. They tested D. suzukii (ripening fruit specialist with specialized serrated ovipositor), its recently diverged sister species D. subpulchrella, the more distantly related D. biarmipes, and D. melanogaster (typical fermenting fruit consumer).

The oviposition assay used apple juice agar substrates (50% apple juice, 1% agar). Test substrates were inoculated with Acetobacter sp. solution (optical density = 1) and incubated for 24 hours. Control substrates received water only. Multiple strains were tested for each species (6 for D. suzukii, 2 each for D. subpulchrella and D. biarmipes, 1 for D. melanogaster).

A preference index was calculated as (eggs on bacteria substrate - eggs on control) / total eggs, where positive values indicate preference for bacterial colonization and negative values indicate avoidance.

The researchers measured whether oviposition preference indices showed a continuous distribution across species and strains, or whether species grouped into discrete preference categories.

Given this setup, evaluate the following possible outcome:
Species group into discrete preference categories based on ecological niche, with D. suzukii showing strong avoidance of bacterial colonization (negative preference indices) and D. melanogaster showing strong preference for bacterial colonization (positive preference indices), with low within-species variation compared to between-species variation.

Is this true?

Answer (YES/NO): NO